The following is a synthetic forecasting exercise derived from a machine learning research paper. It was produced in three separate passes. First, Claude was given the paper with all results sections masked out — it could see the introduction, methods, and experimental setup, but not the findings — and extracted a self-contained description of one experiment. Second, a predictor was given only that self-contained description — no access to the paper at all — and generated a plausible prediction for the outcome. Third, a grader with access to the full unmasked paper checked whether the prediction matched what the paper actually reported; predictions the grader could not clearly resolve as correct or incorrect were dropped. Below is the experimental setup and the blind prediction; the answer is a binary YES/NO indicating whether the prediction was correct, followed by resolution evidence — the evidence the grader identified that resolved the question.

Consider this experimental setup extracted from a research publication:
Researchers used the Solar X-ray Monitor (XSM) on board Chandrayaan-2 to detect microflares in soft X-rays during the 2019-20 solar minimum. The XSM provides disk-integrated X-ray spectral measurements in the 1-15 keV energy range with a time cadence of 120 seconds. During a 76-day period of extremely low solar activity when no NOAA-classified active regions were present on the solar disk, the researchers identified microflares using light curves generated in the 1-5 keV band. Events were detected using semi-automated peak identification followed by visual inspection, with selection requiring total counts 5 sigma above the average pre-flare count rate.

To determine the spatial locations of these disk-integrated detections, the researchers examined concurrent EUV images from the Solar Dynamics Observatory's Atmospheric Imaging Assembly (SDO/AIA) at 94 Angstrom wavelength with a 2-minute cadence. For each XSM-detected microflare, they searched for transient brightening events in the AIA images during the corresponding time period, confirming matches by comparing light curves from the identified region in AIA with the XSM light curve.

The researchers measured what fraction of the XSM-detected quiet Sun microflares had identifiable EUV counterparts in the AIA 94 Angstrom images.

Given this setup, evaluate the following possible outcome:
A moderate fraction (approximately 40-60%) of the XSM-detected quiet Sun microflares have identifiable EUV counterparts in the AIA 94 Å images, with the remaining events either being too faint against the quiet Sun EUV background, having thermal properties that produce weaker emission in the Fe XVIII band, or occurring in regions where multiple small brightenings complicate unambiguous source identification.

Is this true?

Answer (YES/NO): NO